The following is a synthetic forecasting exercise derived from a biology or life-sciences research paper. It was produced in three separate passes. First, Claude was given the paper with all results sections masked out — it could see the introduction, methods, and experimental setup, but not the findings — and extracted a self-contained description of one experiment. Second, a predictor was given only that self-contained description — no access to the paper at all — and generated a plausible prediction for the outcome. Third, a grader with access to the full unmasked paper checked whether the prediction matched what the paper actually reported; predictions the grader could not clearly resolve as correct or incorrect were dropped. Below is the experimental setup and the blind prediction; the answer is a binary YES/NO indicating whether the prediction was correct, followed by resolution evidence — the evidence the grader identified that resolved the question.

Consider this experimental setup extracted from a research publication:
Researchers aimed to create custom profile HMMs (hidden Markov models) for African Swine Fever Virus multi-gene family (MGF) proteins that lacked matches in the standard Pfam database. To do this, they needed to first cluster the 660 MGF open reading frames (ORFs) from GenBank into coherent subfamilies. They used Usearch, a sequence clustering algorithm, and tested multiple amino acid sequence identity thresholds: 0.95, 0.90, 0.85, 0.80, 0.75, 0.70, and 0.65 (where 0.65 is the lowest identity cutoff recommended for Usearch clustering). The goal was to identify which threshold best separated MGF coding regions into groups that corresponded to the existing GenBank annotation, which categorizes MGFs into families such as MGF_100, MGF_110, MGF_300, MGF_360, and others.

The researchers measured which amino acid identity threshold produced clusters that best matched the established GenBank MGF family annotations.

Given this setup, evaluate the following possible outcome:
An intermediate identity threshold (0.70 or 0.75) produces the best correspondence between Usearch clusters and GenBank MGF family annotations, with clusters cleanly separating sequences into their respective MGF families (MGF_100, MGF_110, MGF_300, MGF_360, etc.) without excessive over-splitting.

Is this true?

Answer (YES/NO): YES